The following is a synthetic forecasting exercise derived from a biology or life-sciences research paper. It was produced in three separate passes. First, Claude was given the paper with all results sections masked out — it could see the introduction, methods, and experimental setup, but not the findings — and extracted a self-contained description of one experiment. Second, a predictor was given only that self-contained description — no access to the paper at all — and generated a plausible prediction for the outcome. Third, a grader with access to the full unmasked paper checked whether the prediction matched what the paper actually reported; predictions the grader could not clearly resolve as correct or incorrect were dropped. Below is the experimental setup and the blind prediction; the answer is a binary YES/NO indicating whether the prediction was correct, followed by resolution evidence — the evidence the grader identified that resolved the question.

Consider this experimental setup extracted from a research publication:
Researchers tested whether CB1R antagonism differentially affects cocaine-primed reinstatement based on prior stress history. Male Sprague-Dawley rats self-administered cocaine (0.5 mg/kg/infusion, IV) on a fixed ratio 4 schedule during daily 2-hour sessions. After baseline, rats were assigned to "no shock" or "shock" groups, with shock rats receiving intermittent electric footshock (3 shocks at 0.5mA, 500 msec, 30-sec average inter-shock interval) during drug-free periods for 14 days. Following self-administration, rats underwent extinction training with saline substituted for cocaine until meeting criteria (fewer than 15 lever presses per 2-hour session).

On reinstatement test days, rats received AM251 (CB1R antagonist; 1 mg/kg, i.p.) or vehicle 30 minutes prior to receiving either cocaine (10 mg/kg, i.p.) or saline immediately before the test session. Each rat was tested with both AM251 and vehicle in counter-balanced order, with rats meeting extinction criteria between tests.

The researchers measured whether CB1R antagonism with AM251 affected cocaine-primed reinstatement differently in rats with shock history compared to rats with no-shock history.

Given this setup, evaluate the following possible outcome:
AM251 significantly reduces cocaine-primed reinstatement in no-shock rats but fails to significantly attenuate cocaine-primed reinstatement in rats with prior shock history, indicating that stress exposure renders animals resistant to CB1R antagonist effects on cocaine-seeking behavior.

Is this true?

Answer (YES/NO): NO